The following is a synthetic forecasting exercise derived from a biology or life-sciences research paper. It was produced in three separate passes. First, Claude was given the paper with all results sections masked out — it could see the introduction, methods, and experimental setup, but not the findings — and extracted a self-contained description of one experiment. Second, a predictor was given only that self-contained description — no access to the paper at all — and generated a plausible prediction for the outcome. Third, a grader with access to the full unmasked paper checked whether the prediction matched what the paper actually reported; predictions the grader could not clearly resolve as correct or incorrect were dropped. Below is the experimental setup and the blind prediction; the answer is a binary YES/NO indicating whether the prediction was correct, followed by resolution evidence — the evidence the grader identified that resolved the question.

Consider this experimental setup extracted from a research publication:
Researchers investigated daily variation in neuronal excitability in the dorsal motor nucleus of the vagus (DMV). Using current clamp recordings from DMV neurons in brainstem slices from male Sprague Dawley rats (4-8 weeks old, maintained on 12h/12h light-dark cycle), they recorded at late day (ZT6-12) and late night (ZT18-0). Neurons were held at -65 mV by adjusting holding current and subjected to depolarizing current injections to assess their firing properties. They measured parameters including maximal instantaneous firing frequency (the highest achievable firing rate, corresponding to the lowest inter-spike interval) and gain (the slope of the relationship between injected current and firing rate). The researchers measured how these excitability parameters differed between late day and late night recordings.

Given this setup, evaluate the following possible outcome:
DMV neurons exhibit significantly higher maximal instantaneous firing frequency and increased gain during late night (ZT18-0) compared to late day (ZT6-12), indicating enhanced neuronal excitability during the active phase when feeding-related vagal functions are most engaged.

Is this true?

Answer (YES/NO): NO